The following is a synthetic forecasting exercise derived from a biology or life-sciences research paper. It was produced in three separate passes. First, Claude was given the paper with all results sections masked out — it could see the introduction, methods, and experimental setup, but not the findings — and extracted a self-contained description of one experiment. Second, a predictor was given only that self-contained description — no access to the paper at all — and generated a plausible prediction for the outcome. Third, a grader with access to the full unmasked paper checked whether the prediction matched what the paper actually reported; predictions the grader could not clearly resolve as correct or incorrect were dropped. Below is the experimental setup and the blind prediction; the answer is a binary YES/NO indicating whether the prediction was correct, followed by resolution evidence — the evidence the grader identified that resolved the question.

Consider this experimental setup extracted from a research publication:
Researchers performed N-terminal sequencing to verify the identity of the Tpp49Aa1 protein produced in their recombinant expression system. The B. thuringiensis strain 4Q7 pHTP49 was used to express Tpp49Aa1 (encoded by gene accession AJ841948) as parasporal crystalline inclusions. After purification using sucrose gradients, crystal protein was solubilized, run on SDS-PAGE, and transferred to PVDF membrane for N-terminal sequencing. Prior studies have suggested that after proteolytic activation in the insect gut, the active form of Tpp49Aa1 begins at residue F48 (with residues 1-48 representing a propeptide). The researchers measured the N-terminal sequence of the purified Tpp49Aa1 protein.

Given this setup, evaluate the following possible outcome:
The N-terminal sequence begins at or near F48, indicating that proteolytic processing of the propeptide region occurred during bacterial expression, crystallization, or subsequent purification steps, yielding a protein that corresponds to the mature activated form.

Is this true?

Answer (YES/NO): NO